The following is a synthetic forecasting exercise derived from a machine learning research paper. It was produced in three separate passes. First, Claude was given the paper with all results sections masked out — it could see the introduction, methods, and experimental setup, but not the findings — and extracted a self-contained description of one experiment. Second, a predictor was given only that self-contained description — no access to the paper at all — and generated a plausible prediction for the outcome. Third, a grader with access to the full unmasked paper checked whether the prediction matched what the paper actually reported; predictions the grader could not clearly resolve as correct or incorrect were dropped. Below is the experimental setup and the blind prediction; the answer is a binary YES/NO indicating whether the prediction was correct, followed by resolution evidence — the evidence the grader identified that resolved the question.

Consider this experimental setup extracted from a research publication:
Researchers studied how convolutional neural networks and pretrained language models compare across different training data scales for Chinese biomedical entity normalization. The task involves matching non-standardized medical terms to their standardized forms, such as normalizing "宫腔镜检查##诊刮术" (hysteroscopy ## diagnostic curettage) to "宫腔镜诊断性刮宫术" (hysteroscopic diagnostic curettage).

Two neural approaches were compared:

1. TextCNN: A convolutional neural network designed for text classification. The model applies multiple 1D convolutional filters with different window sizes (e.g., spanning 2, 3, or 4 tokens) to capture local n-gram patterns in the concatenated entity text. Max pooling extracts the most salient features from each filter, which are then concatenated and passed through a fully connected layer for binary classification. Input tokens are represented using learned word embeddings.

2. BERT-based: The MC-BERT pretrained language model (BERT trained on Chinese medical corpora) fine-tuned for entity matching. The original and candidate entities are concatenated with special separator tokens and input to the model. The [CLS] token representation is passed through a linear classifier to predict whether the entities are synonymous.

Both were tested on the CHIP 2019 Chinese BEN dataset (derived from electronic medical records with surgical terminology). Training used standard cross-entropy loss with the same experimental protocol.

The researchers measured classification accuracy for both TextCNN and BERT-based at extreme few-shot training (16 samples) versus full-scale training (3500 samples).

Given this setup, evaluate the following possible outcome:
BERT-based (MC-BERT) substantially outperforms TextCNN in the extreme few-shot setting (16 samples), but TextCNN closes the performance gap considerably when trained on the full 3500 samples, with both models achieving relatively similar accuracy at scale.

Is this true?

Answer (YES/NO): YES